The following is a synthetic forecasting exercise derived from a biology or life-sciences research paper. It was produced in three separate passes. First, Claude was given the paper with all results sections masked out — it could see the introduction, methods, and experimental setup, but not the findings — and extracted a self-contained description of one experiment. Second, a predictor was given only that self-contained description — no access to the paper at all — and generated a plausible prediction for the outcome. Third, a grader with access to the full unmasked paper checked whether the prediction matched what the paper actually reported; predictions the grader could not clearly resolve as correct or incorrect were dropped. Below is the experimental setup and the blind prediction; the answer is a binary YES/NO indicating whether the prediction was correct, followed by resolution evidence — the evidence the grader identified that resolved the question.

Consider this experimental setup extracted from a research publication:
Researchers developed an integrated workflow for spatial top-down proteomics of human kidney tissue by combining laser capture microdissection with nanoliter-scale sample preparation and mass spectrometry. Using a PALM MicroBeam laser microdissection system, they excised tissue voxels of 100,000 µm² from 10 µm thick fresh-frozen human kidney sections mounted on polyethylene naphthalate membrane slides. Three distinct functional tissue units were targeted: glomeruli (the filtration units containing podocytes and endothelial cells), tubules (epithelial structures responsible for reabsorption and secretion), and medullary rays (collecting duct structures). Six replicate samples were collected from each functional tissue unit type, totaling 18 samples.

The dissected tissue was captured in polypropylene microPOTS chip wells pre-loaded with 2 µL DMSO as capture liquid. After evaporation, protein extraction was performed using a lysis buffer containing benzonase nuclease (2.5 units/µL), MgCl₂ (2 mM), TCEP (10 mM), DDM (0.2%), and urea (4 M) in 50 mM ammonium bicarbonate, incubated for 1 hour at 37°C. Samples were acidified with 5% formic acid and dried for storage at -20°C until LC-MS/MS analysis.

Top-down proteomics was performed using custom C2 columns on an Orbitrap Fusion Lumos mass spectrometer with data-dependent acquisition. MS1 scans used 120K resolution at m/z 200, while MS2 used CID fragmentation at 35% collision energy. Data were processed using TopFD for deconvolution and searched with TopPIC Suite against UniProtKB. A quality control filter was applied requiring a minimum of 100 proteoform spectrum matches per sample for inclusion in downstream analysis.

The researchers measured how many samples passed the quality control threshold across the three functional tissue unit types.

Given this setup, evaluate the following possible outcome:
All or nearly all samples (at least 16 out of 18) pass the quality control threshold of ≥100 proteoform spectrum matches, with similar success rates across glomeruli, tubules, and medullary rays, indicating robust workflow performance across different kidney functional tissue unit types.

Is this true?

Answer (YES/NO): YES